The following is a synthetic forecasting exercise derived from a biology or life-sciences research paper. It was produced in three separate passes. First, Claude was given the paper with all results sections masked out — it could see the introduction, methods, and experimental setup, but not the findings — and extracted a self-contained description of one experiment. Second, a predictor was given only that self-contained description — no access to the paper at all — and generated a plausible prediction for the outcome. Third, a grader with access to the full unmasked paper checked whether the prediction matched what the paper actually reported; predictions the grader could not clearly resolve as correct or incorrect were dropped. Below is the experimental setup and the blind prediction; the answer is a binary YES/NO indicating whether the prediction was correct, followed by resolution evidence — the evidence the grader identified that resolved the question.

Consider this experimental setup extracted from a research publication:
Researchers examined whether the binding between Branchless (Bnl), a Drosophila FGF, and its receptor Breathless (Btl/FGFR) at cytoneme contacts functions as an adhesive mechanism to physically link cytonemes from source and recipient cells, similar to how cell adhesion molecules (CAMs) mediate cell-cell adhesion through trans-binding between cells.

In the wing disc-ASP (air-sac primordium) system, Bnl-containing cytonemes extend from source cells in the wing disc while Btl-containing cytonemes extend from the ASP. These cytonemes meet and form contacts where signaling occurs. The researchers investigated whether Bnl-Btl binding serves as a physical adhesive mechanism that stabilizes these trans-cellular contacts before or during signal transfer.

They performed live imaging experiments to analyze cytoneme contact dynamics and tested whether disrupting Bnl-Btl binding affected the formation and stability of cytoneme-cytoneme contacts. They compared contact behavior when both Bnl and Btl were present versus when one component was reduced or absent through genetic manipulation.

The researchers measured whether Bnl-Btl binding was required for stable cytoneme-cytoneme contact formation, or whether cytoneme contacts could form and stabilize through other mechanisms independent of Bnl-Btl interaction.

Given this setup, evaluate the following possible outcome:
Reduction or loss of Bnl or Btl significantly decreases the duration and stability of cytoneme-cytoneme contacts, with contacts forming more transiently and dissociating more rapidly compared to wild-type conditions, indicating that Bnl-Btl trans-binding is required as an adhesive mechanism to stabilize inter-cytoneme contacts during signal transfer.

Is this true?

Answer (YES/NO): YES